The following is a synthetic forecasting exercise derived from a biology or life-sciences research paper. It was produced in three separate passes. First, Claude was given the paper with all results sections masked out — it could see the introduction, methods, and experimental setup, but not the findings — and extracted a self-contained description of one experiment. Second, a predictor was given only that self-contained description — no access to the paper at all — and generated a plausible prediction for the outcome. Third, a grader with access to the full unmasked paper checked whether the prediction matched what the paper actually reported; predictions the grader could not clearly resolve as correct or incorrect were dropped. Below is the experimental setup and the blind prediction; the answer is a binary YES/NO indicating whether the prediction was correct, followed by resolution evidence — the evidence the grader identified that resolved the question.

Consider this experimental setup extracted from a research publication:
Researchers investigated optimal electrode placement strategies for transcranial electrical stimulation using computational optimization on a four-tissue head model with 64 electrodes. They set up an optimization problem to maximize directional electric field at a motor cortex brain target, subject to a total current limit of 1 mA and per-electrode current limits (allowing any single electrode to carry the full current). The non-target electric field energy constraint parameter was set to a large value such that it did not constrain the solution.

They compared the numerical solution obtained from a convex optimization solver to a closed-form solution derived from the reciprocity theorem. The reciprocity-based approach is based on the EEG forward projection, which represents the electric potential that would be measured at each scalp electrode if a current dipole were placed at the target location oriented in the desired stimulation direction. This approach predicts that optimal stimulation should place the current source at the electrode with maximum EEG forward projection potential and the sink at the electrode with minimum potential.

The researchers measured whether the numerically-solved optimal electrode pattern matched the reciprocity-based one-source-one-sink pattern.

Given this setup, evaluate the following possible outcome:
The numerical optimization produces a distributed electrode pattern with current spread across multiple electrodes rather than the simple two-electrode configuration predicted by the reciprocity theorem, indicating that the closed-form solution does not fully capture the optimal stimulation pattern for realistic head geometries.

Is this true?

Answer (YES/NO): NO